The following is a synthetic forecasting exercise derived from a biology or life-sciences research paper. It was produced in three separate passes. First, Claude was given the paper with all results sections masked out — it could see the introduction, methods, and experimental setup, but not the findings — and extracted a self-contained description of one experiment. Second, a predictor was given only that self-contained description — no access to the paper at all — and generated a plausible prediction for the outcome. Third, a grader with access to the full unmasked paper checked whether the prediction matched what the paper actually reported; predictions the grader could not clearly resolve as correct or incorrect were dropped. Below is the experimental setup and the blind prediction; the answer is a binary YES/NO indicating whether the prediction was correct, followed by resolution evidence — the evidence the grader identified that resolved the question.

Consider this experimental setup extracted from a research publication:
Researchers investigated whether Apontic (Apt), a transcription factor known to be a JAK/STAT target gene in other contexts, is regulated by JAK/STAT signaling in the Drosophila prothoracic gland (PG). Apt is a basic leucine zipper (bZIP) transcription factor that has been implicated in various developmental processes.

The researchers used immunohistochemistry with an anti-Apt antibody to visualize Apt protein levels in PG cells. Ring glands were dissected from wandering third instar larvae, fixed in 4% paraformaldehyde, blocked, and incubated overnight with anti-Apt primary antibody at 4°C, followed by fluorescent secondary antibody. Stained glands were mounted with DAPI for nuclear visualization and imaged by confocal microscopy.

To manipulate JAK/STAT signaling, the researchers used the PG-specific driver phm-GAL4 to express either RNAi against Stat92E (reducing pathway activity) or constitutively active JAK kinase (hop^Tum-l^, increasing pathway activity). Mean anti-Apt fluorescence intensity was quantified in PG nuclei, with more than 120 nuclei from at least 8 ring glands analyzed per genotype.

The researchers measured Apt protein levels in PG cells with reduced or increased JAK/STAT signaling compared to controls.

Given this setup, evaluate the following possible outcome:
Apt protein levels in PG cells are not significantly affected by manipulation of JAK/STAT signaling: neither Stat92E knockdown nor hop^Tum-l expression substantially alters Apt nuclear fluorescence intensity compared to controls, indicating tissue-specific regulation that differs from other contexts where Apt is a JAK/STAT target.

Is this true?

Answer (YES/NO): NO